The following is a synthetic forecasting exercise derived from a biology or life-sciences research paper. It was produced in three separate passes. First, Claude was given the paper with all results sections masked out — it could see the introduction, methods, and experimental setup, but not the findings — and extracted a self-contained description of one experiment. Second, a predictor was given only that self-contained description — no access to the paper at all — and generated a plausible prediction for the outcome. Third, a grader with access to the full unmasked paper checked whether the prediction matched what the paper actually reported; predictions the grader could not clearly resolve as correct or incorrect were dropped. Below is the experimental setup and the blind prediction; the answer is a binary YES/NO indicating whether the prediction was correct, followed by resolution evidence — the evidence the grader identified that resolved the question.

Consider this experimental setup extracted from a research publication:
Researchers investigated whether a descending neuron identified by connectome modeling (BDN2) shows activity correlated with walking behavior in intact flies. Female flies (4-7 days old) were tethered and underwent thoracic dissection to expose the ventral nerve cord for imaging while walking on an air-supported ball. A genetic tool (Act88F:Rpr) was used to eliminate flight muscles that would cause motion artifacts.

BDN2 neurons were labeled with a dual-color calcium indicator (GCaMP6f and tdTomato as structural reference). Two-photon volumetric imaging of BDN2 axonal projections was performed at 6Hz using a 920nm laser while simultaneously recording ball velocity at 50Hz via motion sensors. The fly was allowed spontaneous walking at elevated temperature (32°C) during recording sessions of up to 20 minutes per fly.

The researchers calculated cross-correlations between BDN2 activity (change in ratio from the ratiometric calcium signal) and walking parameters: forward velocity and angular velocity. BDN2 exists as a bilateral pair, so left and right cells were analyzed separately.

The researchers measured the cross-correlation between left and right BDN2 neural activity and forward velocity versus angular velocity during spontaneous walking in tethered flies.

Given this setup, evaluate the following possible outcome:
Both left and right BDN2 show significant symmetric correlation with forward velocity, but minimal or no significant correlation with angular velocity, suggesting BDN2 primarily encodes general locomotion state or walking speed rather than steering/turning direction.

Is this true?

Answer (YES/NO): YES